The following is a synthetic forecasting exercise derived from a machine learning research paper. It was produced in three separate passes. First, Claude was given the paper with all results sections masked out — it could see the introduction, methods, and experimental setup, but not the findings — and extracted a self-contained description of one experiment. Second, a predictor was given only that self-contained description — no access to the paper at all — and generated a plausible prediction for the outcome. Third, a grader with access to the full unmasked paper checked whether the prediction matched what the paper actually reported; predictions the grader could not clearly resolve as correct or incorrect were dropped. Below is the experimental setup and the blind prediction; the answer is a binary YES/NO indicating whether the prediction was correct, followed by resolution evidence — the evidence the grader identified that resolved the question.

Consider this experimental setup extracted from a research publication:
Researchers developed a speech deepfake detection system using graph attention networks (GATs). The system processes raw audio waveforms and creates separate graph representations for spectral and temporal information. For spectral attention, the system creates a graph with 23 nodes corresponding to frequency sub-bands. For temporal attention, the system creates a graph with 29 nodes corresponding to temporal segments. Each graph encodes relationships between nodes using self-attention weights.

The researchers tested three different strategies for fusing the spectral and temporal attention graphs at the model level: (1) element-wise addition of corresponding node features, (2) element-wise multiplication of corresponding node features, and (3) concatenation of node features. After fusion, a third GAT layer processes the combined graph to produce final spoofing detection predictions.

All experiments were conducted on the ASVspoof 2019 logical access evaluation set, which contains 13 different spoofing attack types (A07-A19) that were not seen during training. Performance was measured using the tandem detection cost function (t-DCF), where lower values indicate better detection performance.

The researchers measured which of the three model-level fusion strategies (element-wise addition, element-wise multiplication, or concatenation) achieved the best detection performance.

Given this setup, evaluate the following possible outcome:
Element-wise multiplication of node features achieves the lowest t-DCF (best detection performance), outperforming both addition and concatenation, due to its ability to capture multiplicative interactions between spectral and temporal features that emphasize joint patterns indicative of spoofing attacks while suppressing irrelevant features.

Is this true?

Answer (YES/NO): YES